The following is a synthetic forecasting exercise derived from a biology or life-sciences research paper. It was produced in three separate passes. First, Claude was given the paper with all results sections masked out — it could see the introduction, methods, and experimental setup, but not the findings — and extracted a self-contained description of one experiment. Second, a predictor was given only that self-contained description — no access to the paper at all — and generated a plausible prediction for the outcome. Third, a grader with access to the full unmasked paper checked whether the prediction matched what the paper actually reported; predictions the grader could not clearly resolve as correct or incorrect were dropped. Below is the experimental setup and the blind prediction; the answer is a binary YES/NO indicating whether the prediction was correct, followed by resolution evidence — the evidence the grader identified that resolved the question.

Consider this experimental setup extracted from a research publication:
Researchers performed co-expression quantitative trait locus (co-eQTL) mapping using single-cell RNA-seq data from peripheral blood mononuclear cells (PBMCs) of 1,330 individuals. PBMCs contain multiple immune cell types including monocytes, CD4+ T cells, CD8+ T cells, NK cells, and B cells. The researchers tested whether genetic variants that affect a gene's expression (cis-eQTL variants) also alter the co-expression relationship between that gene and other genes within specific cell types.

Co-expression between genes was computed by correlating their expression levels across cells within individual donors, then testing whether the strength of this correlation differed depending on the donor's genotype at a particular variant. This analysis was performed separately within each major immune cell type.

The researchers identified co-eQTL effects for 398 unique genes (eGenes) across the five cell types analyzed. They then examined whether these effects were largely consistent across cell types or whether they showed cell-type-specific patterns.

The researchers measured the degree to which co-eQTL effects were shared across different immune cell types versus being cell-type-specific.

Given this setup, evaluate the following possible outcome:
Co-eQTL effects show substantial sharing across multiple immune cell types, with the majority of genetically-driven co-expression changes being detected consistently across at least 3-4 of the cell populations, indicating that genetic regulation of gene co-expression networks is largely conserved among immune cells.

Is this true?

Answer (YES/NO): NO